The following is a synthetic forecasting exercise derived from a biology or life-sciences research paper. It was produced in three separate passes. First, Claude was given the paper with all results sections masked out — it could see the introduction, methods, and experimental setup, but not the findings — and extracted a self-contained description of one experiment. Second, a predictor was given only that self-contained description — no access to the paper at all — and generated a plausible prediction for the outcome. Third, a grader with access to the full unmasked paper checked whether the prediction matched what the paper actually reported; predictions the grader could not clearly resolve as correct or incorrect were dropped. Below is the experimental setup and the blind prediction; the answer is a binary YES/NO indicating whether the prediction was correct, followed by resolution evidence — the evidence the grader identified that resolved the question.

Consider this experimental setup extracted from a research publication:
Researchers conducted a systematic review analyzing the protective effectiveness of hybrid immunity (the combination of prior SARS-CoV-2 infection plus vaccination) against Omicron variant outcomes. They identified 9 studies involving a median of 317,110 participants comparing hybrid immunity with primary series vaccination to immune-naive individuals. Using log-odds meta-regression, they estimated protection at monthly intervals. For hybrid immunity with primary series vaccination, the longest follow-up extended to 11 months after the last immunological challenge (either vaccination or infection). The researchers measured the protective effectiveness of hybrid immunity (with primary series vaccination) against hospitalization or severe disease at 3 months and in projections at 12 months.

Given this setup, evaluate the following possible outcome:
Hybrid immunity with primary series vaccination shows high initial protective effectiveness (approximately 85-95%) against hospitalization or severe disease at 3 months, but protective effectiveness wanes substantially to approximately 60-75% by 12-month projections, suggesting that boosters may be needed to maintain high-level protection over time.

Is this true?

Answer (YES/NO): NO